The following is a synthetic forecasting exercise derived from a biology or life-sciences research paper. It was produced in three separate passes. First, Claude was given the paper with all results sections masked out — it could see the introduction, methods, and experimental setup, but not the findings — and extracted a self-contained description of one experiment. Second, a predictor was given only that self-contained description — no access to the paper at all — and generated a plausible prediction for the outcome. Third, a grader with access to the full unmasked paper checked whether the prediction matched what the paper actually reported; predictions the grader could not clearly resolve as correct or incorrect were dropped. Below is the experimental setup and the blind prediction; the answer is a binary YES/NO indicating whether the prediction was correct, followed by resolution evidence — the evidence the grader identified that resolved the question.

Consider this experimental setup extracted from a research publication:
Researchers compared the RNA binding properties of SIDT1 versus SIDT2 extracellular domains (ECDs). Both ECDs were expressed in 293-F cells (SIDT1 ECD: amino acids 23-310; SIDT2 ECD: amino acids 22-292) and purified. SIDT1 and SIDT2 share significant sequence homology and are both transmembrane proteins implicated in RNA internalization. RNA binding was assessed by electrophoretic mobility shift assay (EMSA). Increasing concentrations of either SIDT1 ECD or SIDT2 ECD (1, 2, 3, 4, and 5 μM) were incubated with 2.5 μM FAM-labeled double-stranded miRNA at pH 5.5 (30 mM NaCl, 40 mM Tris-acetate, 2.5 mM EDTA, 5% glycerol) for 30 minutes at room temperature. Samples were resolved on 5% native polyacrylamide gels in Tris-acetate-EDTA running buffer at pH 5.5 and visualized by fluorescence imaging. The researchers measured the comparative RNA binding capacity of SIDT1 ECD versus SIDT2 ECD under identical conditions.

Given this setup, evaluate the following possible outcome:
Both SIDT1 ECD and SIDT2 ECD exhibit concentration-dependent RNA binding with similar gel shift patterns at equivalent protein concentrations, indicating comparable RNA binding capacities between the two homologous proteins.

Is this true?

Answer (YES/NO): YES